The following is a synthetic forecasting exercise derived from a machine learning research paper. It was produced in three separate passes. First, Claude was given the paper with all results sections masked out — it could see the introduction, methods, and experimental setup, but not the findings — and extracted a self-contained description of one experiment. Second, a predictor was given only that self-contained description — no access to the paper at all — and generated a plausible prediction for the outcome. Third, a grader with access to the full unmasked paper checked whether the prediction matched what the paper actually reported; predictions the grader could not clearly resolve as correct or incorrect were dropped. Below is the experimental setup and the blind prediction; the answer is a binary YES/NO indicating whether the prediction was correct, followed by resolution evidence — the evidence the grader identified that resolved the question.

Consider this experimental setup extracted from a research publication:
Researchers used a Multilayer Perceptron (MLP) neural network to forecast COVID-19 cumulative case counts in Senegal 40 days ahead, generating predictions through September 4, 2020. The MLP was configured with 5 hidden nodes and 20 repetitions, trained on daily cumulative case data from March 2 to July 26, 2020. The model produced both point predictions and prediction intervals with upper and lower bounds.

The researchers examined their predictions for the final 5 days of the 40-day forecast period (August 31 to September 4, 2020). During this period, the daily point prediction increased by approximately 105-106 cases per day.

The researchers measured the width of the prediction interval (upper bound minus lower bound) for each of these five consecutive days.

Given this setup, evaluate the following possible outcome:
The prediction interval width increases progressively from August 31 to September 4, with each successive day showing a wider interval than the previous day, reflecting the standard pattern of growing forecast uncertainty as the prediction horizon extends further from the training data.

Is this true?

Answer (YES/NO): YES